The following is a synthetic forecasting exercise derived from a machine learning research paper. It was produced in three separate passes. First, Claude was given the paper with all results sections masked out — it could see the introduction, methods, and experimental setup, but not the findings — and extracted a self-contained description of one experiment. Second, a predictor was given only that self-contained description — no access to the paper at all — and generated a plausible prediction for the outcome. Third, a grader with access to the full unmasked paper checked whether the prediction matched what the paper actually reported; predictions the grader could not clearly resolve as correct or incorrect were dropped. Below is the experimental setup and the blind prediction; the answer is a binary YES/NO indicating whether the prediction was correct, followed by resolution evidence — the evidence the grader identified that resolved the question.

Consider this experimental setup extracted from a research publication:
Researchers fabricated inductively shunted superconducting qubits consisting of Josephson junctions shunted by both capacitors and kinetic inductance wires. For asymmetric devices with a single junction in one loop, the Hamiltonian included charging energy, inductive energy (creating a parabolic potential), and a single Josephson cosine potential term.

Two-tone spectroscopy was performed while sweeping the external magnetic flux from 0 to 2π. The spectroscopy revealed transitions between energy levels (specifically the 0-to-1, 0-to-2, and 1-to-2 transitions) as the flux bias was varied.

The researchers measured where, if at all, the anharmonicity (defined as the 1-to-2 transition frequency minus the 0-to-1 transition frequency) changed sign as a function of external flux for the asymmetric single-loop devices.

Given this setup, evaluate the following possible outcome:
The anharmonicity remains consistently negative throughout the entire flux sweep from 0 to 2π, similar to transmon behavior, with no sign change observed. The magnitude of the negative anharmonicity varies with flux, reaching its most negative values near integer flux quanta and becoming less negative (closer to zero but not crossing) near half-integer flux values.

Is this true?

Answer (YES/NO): NO